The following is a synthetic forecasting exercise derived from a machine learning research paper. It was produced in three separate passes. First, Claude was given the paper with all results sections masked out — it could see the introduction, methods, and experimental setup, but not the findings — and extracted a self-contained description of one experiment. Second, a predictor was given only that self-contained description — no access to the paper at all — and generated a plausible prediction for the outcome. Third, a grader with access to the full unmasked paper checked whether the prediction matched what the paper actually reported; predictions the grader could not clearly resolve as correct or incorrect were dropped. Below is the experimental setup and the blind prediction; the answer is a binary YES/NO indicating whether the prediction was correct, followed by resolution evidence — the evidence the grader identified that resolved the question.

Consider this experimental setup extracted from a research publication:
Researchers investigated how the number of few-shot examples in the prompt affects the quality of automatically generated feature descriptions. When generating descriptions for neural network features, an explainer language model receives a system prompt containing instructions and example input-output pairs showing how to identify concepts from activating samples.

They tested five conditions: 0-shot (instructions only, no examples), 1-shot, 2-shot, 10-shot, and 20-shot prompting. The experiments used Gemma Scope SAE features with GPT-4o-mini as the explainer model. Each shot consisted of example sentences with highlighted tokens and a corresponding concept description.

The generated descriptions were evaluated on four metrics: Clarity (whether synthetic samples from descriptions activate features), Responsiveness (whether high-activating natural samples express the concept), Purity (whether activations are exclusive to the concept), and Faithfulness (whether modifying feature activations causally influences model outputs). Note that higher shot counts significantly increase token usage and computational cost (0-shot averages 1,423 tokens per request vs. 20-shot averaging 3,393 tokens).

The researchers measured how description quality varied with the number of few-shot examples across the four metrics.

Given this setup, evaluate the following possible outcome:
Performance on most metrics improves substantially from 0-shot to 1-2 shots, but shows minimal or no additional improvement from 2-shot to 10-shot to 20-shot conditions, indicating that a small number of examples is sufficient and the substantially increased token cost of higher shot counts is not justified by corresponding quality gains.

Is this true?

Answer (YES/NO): NO